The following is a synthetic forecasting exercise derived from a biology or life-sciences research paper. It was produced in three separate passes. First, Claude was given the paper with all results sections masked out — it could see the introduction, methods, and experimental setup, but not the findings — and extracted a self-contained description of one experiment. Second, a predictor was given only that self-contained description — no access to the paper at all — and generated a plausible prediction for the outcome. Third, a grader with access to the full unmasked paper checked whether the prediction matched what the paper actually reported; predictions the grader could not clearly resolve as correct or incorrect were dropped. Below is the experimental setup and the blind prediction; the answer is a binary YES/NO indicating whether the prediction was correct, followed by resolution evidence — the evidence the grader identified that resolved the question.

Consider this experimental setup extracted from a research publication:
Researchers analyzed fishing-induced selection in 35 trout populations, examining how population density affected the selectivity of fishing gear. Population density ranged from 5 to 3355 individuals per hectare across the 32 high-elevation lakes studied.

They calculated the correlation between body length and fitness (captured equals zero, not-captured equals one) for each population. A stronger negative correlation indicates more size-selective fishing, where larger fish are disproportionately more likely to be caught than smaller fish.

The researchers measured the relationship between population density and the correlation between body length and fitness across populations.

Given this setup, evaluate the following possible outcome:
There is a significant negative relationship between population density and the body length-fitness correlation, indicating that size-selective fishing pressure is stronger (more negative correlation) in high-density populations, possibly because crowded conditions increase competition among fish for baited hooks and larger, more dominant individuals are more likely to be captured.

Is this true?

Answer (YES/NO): YES